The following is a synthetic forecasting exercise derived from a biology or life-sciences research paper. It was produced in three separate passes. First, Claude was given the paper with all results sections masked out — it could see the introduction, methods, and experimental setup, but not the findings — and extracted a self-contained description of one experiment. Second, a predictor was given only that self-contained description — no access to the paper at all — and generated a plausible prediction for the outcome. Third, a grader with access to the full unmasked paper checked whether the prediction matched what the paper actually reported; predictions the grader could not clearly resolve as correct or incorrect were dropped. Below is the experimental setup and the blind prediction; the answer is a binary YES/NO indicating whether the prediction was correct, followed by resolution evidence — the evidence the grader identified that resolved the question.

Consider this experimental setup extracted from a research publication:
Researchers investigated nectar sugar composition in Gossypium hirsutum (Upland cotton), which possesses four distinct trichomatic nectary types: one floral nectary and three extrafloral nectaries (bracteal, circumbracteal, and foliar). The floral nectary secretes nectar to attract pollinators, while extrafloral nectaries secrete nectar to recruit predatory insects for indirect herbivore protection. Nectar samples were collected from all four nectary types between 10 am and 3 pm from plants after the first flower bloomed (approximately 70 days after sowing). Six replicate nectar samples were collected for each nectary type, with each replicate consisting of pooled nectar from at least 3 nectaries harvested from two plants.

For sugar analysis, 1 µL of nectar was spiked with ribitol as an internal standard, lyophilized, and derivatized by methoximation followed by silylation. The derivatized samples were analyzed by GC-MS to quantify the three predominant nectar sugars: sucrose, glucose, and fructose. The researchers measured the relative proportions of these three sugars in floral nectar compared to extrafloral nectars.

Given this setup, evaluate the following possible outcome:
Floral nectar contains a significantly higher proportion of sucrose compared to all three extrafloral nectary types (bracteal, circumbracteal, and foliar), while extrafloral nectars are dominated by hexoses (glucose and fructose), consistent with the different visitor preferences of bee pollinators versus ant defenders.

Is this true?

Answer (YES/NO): NO